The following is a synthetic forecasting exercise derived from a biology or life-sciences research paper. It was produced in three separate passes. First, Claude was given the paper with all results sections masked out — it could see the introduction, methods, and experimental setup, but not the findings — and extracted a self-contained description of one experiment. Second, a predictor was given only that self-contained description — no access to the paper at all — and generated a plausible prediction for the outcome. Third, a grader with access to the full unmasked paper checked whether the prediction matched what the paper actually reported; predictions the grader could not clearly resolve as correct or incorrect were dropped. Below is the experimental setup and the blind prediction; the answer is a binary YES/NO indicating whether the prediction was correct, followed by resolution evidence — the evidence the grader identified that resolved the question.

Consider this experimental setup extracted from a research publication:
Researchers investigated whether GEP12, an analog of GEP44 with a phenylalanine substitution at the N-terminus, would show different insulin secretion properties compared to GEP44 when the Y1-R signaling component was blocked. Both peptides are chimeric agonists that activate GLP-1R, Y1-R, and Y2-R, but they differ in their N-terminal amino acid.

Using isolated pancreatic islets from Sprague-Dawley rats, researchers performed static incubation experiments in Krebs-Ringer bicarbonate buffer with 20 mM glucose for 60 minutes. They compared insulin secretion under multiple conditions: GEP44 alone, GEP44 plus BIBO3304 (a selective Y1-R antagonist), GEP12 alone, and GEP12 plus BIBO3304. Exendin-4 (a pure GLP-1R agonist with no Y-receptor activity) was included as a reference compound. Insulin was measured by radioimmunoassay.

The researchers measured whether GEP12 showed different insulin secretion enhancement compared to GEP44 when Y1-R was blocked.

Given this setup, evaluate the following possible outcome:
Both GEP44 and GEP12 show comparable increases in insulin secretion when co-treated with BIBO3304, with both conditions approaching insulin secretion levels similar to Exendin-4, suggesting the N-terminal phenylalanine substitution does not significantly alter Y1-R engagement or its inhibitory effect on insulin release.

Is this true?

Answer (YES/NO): NO